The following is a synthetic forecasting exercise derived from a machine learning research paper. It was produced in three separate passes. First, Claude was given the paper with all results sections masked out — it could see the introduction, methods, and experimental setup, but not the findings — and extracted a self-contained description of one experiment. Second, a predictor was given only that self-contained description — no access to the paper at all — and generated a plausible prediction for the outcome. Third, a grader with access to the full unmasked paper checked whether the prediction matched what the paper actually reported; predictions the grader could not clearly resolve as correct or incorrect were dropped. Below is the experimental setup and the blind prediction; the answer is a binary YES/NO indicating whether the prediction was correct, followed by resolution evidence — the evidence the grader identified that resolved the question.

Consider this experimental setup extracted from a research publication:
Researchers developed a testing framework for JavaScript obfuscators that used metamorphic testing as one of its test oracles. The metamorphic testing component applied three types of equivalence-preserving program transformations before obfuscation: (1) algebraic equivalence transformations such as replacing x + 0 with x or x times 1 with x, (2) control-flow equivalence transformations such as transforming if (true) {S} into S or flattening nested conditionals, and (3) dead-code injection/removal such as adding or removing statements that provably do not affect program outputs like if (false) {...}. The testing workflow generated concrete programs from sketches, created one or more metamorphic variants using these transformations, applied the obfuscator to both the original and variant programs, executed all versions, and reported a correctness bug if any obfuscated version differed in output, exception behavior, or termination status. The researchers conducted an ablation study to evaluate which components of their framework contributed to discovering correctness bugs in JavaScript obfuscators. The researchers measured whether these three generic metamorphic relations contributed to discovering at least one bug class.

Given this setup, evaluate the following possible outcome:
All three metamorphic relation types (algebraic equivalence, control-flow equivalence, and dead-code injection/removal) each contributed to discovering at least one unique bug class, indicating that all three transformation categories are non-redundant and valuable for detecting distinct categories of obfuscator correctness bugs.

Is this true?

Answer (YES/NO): NO